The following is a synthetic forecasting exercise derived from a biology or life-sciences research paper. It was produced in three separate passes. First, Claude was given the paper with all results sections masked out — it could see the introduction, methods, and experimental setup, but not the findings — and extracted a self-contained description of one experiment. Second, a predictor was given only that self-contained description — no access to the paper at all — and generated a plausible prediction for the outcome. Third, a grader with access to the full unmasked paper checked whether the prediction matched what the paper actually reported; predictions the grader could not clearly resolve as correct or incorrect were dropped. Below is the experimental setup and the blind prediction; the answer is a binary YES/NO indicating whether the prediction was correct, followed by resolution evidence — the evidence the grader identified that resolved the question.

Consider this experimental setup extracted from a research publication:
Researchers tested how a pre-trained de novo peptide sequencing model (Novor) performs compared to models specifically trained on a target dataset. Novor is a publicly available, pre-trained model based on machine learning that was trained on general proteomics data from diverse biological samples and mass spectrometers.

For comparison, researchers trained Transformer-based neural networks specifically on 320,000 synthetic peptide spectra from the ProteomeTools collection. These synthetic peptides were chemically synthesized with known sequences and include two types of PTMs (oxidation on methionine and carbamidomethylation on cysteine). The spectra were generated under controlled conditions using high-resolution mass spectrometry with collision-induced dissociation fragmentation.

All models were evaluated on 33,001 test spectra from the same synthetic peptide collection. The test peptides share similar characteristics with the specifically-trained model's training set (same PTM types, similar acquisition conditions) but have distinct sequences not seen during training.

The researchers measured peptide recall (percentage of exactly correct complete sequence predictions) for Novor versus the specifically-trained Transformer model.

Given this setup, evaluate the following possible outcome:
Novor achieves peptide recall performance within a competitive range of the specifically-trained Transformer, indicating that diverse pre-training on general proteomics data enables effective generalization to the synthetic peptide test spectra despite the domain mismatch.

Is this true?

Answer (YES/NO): NO